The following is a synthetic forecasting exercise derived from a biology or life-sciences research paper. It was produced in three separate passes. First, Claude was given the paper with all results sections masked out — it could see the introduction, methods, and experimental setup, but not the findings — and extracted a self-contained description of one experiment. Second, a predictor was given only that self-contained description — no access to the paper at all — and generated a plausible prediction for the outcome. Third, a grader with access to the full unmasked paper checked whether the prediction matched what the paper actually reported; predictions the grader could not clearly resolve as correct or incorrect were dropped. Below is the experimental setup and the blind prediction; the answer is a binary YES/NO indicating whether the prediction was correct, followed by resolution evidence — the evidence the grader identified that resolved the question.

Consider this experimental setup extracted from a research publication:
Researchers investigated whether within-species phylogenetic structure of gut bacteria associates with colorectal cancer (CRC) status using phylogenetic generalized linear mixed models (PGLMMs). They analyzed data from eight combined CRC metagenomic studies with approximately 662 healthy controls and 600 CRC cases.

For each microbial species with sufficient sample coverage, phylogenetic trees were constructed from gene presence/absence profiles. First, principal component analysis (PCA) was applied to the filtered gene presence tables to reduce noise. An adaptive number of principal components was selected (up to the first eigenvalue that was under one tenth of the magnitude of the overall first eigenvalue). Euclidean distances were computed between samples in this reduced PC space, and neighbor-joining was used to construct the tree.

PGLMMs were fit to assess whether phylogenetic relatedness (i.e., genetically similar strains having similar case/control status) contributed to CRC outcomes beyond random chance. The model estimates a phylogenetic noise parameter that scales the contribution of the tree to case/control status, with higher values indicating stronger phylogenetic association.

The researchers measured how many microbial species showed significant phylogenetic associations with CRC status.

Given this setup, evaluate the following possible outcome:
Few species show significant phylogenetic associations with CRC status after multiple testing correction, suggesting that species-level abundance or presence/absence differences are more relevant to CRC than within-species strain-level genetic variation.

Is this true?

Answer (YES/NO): NO